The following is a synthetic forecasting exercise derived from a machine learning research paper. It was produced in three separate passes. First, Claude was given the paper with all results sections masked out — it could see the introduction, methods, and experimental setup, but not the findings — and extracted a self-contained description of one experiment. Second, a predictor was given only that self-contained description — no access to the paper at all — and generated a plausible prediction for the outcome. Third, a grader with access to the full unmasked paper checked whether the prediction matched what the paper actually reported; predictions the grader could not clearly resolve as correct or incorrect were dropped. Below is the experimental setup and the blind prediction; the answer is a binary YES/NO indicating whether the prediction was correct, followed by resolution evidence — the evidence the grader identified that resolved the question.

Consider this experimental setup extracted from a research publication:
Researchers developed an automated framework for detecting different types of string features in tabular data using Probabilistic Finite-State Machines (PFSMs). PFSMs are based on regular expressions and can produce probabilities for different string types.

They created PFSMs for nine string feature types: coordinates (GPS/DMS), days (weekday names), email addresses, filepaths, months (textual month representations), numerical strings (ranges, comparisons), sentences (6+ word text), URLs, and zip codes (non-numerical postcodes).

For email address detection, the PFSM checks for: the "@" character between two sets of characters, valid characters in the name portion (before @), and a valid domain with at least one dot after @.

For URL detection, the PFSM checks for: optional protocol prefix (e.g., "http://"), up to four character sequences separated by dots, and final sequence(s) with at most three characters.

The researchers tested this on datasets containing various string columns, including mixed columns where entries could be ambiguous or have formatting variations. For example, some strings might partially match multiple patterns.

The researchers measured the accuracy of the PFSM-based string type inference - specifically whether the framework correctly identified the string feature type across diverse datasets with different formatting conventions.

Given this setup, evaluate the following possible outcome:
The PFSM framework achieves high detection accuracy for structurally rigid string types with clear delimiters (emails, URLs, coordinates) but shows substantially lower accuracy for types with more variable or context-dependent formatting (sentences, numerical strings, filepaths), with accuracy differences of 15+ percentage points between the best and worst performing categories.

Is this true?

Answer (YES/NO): NO